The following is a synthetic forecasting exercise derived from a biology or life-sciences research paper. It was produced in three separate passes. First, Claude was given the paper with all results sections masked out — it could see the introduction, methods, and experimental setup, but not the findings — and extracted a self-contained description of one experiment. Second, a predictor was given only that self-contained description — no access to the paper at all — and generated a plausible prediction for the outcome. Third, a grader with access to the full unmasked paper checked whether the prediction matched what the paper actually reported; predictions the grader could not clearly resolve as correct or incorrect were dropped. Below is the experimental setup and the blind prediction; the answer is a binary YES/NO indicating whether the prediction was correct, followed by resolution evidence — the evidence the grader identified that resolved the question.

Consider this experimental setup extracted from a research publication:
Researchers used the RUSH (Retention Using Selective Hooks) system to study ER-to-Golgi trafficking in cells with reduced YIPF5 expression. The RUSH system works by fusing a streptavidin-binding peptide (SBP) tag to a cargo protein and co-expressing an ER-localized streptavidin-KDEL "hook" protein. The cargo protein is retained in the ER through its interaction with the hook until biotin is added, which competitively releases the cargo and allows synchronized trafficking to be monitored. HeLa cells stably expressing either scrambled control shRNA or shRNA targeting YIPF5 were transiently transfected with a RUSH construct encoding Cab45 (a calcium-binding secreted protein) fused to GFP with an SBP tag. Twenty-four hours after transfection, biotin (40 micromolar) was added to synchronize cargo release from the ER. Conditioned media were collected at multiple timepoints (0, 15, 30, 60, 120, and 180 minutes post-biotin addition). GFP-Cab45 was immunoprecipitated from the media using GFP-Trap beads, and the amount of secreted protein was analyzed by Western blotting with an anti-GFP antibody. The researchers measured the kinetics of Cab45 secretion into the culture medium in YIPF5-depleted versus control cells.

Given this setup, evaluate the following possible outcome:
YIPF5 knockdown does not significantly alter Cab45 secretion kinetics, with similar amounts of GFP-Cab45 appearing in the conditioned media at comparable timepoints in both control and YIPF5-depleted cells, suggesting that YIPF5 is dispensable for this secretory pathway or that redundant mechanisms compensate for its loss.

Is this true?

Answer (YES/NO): NO